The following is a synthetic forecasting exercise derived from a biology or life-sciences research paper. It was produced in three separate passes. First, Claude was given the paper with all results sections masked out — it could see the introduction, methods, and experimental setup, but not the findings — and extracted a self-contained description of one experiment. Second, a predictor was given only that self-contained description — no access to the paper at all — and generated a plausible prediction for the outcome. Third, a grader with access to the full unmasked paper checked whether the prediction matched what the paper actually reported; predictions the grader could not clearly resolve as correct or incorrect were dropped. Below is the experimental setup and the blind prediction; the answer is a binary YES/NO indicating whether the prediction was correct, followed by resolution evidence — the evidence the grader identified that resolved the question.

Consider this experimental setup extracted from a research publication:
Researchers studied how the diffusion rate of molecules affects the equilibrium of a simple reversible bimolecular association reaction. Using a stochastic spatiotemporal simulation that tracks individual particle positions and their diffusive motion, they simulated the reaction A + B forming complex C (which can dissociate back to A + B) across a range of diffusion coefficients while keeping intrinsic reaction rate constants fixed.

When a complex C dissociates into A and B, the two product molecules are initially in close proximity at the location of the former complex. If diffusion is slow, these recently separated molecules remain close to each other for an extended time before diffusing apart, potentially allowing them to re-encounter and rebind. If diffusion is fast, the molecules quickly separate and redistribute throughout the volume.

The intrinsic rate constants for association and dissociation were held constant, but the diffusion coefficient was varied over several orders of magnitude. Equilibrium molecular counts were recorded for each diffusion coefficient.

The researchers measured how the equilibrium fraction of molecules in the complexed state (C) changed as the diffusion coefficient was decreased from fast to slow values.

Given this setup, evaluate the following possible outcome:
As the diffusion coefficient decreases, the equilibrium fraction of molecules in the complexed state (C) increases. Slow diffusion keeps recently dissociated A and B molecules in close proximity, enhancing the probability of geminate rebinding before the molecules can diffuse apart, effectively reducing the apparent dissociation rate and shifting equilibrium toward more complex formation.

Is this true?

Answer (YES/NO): YES